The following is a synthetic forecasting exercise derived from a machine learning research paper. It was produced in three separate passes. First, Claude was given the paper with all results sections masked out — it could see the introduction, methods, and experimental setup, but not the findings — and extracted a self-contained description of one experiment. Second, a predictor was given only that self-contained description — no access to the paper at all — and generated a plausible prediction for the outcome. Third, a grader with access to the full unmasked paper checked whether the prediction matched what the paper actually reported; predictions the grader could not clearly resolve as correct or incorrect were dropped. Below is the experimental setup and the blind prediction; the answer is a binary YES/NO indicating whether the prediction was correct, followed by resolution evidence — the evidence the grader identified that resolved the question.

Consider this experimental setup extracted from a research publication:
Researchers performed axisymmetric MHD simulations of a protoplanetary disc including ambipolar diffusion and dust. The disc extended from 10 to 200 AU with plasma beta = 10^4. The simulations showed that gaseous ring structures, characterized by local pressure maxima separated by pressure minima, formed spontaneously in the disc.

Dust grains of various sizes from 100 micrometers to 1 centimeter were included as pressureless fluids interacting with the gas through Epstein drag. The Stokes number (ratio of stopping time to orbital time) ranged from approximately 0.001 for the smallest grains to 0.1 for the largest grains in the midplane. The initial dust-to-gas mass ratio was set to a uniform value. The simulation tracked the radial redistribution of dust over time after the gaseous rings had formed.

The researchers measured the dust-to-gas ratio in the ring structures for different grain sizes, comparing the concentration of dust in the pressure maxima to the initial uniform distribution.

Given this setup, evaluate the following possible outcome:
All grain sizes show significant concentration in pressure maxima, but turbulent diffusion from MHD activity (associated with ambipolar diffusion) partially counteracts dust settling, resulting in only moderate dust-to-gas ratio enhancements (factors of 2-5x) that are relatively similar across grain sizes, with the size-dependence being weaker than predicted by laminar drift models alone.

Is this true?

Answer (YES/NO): NO